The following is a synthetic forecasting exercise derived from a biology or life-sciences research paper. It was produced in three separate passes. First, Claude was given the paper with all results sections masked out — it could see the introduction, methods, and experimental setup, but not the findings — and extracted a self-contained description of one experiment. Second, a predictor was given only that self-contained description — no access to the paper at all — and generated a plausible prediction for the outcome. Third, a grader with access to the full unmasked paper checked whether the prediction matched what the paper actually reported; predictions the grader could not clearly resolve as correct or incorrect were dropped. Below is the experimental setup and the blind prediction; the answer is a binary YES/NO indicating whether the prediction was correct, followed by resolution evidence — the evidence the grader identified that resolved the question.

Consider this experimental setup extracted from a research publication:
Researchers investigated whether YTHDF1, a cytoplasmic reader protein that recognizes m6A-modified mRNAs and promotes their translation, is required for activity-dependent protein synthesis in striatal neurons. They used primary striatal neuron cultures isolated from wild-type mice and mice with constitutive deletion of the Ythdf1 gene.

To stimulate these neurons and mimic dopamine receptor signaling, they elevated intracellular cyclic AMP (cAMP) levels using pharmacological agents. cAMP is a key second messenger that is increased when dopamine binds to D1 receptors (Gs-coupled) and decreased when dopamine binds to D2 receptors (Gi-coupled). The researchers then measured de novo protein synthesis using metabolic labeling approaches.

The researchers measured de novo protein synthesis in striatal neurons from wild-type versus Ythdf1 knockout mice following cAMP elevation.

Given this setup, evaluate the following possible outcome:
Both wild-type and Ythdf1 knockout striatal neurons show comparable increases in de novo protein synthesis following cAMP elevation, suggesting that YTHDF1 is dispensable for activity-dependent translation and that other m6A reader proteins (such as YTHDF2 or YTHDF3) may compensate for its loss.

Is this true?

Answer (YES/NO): NO